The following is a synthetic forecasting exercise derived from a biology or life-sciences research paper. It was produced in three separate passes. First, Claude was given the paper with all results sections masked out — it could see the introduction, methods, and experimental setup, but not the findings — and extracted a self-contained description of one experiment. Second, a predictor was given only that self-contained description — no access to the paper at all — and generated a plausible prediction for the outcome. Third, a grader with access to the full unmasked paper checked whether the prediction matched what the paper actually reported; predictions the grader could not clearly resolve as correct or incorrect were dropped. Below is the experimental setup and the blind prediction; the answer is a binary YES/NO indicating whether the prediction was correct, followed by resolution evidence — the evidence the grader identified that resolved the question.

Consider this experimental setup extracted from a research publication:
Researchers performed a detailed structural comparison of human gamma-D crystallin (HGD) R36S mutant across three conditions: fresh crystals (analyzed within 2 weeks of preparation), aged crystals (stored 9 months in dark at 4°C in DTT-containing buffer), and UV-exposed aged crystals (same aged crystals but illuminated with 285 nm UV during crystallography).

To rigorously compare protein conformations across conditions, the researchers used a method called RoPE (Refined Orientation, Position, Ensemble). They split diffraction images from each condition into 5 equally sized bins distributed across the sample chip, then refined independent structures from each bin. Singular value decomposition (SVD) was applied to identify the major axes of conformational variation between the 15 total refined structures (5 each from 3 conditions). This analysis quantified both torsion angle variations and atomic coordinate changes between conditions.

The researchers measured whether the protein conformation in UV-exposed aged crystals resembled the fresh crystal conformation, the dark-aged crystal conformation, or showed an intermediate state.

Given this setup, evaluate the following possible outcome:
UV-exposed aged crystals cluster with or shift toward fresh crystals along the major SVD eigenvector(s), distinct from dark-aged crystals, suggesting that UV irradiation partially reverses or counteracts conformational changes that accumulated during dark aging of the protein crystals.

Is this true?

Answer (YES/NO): YES